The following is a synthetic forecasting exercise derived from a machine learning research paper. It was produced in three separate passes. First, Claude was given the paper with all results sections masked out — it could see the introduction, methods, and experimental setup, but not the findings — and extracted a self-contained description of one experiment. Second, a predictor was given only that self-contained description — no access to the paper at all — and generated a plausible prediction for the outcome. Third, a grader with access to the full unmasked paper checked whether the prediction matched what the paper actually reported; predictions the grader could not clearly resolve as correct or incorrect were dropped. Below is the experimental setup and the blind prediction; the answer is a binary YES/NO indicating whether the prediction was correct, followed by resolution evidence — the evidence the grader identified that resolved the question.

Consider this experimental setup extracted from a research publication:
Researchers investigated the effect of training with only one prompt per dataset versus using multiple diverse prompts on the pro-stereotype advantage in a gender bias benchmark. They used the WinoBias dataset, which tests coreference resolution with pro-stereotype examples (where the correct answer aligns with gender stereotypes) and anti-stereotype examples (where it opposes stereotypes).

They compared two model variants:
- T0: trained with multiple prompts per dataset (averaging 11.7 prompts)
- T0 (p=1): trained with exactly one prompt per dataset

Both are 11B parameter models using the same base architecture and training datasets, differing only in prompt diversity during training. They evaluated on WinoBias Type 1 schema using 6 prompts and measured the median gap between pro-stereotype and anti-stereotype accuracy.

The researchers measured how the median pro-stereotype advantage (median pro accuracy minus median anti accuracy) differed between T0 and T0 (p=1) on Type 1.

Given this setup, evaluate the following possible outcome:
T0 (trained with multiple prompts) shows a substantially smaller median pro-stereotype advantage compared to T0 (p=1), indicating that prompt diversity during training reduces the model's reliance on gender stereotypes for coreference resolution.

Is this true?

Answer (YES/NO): YES